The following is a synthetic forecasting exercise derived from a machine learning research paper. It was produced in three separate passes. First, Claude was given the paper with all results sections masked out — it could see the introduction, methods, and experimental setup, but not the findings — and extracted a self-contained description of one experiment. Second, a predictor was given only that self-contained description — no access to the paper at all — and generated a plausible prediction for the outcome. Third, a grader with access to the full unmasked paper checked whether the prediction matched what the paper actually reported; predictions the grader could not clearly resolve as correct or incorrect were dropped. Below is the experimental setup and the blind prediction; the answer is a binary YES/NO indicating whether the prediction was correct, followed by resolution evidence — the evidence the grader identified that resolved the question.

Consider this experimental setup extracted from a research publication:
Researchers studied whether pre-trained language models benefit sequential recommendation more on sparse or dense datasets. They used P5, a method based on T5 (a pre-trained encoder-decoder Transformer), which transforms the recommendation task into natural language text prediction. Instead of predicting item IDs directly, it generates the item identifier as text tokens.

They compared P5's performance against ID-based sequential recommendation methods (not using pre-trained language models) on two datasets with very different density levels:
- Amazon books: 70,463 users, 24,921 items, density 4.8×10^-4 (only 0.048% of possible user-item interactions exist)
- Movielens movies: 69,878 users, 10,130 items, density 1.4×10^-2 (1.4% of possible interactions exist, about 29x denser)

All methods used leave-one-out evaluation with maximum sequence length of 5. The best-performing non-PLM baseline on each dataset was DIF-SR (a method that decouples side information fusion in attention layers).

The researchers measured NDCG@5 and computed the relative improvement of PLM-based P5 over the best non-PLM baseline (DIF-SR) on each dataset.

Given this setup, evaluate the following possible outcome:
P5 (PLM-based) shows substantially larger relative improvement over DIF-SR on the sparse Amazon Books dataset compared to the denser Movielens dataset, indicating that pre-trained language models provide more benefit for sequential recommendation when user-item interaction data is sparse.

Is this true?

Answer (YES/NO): YES